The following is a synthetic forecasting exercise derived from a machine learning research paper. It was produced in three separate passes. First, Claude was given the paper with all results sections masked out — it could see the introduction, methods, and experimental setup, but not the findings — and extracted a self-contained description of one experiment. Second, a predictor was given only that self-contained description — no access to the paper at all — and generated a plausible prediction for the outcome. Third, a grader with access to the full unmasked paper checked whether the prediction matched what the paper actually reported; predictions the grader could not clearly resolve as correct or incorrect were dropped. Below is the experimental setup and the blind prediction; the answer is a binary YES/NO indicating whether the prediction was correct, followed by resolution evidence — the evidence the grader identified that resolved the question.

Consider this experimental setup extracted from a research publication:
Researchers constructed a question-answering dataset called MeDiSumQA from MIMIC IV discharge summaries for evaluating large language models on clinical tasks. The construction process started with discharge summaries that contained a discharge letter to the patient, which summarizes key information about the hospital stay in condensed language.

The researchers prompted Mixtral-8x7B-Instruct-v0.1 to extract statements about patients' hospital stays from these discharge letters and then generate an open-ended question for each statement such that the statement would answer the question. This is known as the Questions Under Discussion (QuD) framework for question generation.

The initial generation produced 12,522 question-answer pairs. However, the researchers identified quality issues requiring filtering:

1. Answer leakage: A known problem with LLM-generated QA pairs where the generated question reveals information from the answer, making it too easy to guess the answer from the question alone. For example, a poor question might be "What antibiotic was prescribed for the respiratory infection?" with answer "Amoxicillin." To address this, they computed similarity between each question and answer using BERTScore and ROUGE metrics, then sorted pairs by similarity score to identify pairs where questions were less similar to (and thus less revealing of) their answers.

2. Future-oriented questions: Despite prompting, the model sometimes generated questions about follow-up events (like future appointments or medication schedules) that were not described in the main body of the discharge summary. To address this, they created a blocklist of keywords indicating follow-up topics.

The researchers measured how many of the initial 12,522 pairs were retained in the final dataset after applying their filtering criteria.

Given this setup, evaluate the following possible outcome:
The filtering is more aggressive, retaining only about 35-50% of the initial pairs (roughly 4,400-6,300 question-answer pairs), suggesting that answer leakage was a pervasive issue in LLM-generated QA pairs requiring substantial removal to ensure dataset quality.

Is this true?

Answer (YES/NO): NO